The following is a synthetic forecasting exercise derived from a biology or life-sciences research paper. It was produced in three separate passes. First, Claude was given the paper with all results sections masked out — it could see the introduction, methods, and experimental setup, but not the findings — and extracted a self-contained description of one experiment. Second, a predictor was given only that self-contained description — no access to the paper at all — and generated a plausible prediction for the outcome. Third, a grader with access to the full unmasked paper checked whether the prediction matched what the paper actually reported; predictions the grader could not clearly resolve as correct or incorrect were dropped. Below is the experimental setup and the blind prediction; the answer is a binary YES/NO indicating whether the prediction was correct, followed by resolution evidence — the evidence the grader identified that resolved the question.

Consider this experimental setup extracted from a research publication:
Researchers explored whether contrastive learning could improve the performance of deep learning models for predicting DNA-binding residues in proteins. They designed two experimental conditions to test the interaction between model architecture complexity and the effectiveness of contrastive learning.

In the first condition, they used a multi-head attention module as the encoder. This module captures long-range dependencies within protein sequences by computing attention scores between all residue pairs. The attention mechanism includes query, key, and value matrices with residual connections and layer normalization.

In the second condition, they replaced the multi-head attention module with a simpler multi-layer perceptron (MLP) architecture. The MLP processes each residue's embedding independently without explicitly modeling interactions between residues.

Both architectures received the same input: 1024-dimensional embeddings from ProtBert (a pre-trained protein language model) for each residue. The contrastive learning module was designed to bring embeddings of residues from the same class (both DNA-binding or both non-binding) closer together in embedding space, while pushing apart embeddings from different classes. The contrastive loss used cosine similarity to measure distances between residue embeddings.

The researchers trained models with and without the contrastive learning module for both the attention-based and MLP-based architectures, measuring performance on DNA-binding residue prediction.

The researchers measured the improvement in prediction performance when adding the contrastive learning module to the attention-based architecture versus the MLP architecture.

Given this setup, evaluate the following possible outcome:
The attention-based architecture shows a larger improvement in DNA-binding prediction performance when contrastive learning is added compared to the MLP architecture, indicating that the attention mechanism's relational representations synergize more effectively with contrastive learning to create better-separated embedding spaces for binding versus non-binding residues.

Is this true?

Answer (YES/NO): NO